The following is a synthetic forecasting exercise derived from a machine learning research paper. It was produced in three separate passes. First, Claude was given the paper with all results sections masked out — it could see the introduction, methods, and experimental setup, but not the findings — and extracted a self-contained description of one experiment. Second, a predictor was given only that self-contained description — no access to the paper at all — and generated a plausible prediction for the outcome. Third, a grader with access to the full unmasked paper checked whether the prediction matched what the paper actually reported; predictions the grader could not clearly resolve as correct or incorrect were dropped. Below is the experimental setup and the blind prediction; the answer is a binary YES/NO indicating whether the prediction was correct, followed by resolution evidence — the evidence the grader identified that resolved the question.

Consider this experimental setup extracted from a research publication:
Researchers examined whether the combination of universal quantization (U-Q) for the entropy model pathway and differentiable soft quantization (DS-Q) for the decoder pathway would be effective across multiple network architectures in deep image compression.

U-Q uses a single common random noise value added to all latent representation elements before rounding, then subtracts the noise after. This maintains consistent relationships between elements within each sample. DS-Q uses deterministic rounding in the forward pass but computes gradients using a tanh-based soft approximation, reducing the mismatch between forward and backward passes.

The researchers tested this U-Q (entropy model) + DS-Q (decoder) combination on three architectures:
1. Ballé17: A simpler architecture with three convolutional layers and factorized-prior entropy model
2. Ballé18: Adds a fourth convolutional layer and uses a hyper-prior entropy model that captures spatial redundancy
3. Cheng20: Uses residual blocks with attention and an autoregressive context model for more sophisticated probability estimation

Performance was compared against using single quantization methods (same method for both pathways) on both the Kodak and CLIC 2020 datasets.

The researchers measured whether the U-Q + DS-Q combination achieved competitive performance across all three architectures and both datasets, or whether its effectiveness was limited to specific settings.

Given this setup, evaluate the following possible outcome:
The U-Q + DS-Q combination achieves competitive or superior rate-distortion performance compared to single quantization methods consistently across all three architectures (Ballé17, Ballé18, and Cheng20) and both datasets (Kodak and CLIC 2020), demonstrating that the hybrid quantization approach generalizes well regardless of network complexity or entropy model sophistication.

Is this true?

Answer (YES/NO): NO